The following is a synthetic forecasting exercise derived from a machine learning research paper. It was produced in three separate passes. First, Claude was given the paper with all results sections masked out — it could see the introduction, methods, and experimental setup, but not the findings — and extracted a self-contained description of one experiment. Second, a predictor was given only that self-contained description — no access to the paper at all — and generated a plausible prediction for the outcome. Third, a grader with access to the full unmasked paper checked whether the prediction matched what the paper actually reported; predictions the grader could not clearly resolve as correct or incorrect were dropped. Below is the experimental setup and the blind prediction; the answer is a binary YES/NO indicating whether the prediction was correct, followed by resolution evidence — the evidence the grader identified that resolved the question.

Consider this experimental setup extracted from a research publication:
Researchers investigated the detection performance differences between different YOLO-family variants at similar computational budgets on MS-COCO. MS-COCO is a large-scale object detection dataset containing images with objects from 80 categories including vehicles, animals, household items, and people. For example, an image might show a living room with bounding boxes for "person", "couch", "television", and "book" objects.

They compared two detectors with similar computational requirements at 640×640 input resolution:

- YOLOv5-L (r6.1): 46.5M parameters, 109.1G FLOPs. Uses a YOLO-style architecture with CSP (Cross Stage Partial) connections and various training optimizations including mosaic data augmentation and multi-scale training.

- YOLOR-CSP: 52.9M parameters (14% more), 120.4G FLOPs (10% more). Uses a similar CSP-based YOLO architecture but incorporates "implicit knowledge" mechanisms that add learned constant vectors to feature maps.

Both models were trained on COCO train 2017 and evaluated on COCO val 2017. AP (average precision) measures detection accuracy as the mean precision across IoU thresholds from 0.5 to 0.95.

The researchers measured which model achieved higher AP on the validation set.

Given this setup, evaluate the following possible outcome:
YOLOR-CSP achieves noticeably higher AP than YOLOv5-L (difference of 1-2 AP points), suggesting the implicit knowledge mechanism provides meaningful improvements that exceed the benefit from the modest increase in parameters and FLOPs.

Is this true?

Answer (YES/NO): YES